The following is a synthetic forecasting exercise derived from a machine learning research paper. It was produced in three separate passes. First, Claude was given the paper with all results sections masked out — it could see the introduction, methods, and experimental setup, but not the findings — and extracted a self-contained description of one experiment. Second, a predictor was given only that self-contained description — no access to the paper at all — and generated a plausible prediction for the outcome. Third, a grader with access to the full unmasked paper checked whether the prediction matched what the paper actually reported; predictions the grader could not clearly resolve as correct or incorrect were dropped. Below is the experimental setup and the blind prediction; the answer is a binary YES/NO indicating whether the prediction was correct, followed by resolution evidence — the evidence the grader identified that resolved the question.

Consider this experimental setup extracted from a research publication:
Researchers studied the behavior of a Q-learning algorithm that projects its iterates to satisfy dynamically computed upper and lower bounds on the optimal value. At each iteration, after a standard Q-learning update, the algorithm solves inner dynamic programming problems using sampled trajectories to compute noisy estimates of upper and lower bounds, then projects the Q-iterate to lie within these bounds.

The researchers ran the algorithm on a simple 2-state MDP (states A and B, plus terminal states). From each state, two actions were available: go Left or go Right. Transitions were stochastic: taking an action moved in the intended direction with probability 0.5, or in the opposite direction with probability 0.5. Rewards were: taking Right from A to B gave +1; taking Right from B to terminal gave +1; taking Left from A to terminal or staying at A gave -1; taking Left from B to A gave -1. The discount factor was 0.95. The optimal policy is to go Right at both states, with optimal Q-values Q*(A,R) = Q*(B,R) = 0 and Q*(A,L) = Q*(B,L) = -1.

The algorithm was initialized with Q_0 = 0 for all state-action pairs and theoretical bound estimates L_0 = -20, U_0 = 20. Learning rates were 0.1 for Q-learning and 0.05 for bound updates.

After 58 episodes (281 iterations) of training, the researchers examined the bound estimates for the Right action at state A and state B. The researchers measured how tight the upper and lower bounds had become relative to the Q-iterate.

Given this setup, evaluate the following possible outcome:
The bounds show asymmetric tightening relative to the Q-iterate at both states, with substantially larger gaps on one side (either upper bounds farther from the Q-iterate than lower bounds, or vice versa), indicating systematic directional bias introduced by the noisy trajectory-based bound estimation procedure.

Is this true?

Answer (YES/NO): NO